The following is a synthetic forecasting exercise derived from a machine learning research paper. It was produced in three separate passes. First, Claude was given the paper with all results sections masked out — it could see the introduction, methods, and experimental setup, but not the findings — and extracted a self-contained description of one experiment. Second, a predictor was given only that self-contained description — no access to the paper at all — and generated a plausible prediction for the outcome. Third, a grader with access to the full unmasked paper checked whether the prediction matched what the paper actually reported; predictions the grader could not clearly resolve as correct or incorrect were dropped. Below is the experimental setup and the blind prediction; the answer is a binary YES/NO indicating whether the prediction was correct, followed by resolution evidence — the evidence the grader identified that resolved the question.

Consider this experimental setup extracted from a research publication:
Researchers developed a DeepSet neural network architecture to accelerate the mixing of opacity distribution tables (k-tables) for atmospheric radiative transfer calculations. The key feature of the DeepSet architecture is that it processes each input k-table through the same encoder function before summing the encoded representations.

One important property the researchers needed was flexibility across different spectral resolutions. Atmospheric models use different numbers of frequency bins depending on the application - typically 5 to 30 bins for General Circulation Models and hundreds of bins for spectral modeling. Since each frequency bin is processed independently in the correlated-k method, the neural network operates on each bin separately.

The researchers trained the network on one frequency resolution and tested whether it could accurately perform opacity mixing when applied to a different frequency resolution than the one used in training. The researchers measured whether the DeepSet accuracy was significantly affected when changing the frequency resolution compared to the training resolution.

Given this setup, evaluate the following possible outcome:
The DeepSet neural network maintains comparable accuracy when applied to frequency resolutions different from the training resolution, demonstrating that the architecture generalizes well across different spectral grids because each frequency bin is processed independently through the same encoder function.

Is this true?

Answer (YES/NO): YES